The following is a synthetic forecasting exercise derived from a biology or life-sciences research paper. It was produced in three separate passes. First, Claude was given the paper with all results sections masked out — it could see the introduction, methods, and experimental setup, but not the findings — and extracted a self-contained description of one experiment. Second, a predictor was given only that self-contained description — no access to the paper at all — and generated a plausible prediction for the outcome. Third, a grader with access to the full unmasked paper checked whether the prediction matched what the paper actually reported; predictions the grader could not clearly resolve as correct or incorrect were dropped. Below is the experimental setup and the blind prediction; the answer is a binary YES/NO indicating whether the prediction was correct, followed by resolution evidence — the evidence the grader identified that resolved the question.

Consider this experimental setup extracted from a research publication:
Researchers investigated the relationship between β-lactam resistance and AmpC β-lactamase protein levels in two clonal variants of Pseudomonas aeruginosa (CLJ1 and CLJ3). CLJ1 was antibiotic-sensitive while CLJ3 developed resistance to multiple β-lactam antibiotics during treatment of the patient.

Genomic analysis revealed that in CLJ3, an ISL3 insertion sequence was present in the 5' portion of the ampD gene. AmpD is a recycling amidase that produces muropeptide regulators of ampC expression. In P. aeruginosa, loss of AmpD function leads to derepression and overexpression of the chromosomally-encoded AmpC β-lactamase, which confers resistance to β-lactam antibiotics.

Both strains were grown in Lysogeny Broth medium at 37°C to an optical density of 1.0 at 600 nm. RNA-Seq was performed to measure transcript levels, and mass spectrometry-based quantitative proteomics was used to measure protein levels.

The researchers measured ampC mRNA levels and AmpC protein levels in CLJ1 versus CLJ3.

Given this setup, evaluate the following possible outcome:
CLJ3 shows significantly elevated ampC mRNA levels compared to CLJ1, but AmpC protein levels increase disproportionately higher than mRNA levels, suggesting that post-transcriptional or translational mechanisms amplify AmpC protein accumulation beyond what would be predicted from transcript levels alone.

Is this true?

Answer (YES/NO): NO